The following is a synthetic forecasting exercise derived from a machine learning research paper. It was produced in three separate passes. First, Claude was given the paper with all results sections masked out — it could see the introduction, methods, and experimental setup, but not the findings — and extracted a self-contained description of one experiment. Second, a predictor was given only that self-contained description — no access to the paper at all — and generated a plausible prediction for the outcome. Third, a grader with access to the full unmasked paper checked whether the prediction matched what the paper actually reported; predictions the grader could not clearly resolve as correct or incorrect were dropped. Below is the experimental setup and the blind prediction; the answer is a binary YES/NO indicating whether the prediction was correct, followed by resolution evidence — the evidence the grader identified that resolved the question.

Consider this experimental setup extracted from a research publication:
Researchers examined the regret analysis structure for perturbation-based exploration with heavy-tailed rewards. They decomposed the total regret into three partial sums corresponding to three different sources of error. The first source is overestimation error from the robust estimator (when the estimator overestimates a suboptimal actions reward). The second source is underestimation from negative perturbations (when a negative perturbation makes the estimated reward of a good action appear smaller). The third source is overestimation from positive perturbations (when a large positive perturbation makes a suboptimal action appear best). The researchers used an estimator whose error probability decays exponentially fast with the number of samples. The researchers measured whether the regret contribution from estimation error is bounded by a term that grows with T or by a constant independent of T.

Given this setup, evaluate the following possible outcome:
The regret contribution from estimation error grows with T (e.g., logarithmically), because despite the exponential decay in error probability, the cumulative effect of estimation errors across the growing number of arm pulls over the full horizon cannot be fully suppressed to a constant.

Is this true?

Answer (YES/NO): NO